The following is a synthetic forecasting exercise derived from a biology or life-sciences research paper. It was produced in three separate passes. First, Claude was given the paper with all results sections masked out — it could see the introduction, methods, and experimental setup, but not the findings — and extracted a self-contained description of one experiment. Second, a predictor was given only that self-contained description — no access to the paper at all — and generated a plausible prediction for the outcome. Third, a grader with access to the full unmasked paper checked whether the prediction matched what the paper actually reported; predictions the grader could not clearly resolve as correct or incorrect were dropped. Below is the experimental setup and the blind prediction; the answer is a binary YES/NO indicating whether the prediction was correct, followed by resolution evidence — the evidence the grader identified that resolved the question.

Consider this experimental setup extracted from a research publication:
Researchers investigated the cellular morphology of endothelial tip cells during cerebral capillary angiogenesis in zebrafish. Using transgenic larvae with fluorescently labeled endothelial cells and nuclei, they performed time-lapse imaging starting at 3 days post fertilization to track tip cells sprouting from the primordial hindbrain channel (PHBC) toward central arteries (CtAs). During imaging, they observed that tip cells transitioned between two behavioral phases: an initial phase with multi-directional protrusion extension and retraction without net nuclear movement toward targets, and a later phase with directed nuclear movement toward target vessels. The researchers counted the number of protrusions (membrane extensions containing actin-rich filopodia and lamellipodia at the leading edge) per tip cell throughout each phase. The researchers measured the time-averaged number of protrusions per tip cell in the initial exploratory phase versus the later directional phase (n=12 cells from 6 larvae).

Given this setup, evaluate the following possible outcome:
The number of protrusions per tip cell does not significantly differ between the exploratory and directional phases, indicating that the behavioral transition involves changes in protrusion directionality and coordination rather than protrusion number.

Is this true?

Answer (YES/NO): NO